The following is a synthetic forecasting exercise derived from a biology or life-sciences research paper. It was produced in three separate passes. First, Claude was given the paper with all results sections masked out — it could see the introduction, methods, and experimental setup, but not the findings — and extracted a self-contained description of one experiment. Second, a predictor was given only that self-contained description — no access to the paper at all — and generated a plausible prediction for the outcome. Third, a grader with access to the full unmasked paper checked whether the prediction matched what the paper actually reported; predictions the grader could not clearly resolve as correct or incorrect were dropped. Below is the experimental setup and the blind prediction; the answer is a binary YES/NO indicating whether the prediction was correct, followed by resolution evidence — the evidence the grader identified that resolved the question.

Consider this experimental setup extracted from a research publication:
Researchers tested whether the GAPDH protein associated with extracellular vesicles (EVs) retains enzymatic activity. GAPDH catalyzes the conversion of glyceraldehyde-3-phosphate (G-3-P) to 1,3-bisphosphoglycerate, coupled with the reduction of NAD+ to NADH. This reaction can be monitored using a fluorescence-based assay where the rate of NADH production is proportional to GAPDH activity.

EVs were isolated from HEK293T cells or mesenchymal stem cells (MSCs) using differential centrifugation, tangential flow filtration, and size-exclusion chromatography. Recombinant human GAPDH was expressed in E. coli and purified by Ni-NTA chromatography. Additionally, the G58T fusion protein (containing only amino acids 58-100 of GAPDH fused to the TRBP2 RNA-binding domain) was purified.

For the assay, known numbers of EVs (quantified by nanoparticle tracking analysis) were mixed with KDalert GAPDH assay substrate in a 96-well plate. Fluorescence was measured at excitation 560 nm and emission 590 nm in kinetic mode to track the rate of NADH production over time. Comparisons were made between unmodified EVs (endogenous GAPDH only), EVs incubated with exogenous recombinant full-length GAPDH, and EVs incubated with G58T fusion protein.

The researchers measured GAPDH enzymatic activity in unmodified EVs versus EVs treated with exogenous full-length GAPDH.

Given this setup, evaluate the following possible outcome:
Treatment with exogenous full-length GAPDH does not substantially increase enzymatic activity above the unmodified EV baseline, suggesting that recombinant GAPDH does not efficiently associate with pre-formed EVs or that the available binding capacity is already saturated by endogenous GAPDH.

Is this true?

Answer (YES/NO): NO